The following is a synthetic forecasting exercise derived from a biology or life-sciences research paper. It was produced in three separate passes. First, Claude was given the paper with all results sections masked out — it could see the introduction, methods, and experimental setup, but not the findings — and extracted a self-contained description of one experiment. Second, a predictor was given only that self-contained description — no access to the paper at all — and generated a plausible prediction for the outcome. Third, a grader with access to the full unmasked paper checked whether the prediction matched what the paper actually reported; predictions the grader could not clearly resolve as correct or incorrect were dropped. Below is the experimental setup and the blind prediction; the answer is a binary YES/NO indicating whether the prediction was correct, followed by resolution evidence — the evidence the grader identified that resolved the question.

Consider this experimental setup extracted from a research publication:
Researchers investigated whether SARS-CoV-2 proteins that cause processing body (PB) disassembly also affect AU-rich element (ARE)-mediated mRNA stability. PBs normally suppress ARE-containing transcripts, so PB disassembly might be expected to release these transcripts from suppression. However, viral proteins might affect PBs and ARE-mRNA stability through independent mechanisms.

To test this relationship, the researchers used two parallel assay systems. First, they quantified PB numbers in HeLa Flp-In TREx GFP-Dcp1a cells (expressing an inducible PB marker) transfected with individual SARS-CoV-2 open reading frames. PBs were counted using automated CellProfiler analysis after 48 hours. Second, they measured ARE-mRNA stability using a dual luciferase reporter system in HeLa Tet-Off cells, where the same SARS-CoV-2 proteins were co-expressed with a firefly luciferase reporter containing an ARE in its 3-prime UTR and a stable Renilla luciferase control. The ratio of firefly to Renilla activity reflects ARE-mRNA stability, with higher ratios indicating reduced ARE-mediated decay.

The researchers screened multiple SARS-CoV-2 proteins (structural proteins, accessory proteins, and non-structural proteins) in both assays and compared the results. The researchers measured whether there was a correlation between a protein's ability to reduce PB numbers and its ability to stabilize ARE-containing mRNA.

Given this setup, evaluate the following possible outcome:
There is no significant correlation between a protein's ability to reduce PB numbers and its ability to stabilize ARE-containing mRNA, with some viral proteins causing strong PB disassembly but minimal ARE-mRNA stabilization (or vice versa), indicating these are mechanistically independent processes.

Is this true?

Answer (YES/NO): YES